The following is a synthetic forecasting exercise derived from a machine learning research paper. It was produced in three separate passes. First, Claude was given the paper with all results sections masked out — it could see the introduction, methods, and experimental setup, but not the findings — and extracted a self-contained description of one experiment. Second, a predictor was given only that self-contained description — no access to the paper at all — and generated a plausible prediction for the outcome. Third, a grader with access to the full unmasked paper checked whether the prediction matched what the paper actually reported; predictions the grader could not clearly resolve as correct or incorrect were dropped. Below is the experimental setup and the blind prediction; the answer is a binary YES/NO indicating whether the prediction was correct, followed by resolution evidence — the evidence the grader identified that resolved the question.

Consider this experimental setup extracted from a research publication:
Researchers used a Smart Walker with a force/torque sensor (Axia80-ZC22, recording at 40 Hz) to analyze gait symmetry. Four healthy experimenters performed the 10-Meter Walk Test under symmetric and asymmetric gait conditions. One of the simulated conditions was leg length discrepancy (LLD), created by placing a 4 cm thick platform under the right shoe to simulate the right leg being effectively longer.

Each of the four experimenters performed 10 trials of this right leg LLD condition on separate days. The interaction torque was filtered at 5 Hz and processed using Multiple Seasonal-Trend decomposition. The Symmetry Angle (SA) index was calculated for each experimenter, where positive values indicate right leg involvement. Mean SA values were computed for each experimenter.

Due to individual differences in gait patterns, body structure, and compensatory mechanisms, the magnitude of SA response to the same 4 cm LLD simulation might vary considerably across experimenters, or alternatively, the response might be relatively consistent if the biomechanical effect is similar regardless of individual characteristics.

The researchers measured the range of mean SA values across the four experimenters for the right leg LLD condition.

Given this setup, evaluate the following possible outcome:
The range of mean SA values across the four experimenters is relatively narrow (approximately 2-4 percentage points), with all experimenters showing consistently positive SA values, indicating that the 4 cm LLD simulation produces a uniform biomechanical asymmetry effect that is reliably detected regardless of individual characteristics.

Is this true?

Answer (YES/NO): YES